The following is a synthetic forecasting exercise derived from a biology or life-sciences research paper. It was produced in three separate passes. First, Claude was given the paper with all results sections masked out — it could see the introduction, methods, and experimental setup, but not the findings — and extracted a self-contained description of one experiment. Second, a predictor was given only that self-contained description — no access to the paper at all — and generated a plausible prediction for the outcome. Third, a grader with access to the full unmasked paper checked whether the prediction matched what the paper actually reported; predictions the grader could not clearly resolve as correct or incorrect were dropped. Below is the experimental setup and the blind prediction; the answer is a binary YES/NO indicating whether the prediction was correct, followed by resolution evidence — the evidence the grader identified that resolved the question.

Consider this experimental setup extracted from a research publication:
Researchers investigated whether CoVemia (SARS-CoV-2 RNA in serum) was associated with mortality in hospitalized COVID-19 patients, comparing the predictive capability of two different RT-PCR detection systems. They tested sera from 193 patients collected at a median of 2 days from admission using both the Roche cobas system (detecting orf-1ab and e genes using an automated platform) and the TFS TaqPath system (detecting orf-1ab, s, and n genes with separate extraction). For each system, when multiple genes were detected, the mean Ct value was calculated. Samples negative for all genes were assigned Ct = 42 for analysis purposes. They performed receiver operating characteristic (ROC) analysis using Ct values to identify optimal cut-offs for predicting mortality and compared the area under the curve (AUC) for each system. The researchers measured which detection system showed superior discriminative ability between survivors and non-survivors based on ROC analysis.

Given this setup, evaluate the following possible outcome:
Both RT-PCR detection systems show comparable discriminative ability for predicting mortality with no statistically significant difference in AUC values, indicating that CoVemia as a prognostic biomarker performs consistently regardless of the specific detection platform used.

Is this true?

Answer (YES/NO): YES